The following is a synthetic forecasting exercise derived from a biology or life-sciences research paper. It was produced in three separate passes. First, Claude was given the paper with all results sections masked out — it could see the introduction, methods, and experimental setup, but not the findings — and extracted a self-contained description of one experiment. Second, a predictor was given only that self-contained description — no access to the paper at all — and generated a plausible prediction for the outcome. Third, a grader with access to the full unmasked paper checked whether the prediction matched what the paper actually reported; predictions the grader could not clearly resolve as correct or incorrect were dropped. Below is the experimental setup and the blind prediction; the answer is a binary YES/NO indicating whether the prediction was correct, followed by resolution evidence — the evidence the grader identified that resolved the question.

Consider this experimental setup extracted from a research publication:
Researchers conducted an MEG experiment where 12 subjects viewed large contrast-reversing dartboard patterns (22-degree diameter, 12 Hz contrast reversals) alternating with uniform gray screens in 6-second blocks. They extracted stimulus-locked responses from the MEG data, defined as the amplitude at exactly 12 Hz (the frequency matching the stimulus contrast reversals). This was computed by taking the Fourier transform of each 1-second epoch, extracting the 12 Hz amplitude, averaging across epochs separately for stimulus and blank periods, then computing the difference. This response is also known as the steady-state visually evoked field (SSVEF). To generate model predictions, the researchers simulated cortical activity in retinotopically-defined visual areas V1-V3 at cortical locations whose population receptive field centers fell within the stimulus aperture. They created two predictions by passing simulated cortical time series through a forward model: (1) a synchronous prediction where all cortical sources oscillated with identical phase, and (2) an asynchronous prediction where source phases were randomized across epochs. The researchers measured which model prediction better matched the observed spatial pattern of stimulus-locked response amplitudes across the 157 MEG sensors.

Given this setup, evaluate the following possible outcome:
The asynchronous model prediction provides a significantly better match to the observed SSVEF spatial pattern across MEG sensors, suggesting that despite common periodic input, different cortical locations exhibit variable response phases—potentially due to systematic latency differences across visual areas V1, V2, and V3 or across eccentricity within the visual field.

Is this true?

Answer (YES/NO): NO